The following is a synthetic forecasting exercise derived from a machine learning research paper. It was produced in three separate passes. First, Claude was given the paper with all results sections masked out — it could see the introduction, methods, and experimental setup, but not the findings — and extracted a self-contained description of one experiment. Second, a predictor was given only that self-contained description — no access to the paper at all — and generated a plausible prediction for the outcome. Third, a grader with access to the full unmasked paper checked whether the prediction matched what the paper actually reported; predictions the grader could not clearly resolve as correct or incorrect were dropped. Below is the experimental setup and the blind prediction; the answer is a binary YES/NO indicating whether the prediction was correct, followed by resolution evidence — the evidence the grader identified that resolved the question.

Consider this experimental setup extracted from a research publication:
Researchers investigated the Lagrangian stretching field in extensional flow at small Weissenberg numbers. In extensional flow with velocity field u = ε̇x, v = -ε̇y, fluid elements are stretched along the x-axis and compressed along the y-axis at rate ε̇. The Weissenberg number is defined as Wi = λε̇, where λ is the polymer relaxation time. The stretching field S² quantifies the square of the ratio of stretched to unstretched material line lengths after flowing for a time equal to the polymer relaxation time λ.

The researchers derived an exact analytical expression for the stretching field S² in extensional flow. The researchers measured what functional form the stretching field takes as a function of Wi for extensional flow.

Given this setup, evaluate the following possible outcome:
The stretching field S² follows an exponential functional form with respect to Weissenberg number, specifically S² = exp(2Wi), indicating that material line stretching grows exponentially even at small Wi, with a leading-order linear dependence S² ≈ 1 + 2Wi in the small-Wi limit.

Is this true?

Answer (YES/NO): YES